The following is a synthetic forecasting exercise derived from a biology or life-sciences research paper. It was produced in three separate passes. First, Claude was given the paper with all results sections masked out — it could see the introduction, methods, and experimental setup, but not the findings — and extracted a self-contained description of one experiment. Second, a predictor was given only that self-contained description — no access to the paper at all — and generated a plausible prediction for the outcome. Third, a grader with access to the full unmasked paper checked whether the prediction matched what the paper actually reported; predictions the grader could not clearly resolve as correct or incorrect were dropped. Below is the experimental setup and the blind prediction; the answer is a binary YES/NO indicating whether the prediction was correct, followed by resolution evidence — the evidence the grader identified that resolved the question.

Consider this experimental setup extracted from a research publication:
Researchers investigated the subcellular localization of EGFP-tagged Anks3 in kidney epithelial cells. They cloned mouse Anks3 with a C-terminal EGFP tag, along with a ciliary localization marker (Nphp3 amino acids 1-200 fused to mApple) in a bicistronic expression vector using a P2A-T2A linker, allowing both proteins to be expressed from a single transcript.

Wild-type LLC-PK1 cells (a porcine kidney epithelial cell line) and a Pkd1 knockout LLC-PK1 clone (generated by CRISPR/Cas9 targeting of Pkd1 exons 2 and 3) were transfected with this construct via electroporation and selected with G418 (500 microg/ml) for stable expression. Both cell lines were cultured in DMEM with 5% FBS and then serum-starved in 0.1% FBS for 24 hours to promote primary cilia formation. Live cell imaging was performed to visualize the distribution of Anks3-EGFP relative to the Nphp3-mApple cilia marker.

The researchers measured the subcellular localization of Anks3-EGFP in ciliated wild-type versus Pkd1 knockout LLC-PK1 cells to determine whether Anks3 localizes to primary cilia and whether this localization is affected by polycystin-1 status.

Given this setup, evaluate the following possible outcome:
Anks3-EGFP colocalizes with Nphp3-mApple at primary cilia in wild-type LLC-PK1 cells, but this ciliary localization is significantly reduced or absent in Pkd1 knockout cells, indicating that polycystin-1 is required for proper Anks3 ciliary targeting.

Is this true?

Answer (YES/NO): NO